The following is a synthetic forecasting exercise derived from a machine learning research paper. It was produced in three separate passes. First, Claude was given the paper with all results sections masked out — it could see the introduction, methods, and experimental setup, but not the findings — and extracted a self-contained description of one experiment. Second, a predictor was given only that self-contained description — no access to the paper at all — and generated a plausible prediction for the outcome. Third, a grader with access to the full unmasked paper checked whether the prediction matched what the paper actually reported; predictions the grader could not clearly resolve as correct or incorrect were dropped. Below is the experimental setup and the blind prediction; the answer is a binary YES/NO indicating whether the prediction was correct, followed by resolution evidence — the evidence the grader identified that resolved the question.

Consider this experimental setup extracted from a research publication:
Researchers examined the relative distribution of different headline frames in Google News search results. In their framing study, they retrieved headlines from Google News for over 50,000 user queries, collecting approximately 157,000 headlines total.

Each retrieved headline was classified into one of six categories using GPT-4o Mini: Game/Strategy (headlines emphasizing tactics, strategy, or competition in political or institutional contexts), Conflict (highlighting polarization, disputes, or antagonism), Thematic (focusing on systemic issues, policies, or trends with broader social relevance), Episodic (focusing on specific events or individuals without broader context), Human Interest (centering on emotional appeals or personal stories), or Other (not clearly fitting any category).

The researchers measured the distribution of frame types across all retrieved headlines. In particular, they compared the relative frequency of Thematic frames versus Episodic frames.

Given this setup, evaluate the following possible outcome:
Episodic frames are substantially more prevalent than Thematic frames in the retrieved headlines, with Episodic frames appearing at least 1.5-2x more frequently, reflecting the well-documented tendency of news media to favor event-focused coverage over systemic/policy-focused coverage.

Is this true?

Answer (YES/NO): NO